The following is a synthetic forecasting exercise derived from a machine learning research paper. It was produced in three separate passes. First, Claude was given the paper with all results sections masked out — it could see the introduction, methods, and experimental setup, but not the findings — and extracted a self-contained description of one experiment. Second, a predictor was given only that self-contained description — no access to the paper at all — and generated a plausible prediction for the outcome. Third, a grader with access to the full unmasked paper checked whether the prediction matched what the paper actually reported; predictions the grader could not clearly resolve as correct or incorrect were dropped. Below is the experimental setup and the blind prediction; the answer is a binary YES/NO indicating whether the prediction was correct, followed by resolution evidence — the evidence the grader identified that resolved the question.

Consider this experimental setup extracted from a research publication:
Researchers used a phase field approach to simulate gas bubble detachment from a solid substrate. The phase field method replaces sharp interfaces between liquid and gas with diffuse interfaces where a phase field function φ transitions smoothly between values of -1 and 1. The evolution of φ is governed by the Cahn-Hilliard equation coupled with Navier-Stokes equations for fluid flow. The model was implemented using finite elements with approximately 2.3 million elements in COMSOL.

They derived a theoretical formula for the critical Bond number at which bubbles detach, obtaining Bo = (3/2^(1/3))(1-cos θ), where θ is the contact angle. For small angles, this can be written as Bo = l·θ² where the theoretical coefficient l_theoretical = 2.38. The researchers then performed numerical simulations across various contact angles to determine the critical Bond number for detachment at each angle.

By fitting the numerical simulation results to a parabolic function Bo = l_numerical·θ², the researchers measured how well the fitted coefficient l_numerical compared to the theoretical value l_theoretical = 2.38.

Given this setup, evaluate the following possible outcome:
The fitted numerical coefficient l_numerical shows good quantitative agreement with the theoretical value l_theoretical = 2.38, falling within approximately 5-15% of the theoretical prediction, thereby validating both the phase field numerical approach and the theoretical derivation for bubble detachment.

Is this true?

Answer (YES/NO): YES